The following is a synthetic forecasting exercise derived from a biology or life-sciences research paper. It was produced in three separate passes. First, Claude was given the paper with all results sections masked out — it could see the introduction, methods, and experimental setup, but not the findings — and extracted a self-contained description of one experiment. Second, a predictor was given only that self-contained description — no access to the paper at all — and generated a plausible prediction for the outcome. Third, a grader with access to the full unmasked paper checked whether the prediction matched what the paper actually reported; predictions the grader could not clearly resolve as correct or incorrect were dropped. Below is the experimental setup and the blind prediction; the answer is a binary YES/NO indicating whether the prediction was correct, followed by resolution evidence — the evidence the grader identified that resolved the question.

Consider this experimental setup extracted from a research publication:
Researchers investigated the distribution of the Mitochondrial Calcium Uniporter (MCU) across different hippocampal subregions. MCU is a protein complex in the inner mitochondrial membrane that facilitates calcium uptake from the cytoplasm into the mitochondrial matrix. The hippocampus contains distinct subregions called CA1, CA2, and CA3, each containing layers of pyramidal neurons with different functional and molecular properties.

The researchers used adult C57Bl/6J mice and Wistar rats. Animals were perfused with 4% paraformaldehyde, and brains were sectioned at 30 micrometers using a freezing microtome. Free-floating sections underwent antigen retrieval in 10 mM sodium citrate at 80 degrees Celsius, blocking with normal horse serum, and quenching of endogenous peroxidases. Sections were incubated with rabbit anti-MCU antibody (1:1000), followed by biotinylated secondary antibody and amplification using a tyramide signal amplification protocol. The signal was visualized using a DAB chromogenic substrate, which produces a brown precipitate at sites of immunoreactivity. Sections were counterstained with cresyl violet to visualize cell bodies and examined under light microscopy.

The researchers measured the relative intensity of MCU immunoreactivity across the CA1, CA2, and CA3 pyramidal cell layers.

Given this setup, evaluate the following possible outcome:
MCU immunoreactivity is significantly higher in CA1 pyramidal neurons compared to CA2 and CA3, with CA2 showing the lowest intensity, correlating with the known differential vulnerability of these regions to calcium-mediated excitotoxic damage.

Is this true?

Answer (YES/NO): NO